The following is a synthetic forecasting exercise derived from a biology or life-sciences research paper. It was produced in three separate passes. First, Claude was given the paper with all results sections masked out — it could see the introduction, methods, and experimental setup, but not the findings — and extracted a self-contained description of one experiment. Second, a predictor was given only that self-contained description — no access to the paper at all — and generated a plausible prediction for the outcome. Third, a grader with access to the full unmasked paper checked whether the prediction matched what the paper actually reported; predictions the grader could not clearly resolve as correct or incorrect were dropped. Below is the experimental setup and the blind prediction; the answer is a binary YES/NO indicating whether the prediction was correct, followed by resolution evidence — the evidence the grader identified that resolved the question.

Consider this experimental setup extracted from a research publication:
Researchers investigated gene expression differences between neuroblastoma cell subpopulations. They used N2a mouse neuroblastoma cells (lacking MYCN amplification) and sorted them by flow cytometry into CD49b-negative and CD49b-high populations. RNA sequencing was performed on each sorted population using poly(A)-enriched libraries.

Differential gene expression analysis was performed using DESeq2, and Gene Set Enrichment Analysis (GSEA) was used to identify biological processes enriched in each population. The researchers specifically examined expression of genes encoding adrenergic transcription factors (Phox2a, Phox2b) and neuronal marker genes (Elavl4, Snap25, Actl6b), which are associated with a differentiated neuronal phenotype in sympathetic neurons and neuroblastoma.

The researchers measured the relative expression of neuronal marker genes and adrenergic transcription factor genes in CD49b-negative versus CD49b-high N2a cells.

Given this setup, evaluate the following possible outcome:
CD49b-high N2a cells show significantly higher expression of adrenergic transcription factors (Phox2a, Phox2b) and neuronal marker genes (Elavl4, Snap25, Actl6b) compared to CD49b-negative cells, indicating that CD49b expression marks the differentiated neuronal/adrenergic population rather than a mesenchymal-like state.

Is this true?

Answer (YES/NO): NO